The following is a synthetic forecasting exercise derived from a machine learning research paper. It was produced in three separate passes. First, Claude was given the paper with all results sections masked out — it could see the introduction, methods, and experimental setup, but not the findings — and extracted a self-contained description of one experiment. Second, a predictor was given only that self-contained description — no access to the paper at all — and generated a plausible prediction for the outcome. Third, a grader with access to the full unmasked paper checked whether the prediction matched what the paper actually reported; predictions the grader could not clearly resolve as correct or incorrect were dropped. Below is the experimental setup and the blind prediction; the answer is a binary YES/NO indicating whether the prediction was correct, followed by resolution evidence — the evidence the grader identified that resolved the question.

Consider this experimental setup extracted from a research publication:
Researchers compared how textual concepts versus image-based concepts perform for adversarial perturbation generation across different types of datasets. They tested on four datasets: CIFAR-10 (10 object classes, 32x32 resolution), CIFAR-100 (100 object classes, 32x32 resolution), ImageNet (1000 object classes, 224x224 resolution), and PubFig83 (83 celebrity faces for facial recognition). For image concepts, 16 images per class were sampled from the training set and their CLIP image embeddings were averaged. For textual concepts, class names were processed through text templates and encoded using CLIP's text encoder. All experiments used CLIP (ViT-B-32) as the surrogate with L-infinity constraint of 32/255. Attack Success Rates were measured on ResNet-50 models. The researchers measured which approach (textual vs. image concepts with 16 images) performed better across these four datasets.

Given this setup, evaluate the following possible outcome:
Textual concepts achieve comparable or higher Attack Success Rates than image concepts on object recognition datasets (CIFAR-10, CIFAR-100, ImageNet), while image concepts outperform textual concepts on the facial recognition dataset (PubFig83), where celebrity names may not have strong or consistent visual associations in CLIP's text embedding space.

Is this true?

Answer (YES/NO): YES